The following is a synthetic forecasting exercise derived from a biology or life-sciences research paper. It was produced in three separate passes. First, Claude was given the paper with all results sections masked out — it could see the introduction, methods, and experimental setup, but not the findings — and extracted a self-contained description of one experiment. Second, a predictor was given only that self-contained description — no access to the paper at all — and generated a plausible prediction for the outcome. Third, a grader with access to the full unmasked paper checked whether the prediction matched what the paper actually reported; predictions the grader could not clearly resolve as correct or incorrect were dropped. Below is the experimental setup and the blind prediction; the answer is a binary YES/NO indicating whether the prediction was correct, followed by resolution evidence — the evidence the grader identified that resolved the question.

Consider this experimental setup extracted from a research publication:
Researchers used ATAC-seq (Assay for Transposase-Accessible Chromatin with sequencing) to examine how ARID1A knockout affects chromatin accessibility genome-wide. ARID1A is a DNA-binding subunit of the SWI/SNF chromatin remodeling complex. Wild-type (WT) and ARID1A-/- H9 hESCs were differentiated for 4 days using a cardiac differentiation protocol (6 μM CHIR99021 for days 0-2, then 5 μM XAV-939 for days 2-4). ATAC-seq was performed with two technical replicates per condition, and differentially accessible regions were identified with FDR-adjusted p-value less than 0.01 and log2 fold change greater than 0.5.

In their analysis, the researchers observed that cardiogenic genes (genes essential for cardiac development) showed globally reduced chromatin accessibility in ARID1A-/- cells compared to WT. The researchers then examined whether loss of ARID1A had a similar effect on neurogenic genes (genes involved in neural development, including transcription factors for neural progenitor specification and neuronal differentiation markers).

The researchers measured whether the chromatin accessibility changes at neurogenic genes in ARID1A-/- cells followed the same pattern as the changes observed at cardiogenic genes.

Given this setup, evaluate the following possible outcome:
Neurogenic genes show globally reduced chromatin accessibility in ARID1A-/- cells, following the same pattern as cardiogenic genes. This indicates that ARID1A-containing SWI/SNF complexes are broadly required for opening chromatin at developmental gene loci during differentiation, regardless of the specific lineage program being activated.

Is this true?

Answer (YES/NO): NO